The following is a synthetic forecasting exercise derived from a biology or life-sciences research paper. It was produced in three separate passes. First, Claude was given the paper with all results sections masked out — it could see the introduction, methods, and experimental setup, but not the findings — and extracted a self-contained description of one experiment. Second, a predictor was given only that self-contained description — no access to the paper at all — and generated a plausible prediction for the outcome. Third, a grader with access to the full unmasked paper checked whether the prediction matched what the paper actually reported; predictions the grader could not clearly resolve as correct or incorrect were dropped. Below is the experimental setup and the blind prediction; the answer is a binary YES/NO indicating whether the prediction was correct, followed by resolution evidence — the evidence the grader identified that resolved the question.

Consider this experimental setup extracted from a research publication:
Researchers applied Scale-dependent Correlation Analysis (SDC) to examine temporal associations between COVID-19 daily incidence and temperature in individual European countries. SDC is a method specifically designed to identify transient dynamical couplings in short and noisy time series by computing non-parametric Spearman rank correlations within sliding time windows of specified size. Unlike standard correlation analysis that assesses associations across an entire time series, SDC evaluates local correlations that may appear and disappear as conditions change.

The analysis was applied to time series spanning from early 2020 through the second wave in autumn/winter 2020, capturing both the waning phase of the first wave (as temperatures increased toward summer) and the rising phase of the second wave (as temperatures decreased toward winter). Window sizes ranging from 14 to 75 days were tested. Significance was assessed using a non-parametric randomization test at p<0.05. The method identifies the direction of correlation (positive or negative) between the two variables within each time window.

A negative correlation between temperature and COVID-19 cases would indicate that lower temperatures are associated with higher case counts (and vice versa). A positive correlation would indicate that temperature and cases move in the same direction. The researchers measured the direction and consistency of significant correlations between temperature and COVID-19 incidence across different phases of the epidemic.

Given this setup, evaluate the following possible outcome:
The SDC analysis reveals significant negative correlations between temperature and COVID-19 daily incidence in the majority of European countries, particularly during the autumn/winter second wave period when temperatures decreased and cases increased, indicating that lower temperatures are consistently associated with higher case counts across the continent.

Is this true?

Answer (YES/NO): YES